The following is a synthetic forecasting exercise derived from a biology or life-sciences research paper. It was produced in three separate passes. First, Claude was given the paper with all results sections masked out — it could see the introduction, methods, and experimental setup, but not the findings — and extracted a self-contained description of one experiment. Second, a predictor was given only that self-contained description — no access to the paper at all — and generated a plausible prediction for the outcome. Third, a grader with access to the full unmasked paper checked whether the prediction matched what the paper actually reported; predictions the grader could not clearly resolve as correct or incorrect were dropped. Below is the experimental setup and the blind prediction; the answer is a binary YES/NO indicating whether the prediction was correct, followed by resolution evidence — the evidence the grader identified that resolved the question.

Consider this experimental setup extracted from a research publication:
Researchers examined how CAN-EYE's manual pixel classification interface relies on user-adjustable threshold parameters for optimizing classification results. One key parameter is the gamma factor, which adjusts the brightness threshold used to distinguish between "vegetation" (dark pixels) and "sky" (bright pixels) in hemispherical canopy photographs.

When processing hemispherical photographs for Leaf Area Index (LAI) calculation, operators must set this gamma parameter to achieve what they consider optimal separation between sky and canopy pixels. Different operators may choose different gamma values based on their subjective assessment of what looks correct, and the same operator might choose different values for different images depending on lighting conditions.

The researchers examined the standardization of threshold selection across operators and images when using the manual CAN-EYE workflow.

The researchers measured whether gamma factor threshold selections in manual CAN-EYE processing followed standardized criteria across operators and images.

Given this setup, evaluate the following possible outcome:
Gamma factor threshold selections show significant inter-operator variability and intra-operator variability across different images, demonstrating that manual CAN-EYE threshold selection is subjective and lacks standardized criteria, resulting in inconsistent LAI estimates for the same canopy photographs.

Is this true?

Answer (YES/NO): YES